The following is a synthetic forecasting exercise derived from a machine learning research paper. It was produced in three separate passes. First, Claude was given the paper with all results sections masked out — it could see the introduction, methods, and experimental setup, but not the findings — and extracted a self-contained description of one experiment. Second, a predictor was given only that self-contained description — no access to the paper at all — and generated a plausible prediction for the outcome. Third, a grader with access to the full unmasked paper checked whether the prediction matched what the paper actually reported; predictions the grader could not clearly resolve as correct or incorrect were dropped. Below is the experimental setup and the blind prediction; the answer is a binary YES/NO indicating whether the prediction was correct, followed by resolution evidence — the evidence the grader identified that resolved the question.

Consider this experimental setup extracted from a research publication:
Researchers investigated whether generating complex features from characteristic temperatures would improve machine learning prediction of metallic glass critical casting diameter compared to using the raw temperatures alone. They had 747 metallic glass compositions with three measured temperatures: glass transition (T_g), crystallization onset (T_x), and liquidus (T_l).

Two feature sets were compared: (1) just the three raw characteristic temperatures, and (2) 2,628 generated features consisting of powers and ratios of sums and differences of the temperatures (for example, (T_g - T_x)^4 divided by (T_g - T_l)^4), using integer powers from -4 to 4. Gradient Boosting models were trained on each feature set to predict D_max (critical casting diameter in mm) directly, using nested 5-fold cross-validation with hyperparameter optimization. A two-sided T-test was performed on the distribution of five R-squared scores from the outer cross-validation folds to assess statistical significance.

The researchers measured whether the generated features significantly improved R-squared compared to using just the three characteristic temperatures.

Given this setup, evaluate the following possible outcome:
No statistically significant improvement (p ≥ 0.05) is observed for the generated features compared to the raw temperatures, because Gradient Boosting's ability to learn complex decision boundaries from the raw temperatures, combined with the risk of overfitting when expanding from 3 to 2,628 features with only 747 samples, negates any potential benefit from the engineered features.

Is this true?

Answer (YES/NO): YES